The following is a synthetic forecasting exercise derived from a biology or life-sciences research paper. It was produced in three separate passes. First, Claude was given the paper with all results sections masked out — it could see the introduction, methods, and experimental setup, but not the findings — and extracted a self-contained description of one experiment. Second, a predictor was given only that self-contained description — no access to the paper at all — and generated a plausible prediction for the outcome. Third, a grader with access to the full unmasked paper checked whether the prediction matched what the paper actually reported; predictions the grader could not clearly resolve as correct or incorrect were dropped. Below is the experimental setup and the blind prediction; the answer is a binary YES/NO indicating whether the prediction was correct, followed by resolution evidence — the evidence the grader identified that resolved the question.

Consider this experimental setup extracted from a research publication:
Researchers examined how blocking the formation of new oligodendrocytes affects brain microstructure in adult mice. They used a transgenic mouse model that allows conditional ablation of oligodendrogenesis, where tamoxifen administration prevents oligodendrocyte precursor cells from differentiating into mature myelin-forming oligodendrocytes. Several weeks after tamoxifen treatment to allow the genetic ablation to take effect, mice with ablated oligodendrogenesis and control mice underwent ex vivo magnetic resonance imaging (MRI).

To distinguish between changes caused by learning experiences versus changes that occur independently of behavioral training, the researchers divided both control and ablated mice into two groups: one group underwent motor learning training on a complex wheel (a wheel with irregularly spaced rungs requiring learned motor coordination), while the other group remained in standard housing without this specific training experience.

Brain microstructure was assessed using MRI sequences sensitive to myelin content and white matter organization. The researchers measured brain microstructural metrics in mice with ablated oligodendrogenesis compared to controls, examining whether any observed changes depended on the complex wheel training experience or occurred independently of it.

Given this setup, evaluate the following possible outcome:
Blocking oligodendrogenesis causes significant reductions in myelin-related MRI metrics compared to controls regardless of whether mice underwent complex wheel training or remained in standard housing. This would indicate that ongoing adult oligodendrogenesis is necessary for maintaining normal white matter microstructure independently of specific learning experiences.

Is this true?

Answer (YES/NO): YES